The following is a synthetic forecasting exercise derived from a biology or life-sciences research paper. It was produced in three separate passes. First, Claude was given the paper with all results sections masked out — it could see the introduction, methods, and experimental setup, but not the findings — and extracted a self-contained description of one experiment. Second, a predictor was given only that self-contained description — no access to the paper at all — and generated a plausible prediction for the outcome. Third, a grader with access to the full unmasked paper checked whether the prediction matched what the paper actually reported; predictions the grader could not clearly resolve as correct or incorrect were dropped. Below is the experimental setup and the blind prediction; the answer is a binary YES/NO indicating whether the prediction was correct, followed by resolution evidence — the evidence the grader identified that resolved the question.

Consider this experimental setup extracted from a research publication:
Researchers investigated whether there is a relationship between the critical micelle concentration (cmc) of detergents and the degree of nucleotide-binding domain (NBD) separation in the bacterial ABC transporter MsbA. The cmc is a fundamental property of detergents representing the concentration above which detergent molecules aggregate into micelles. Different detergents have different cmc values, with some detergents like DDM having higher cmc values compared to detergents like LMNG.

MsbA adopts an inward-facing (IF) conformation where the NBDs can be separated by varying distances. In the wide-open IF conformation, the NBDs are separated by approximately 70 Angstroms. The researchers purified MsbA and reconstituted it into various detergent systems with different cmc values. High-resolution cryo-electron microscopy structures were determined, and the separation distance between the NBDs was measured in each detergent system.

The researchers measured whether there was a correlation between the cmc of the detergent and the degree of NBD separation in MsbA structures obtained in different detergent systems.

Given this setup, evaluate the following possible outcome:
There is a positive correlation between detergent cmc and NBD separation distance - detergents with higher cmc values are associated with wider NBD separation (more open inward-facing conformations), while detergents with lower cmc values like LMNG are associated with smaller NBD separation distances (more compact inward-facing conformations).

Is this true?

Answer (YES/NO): YES